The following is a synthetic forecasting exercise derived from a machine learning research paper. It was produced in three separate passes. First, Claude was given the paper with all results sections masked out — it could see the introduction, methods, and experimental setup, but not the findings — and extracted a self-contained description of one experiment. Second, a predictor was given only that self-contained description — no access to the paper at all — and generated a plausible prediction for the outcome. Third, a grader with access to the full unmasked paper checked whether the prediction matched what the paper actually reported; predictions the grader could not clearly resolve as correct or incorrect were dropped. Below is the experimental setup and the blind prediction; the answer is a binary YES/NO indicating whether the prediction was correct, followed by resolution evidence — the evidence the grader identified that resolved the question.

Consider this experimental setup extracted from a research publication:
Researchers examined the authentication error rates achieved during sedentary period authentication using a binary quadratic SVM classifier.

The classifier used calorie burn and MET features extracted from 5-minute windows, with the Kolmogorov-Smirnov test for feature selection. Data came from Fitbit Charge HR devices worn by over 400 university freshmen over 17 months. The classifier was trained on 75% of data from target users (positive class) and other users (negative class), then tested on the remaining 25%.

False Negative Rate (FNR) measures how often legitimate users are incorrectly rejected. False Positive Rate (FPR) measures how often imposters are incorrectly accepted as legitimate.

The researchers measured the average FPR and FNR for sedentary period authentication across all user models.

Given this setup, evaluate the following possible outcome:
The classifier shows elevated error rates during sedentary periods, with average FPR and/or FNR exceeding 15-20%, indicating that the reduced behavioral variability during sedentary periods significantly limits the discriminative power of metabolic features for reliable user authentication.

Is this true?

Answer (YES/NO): NO